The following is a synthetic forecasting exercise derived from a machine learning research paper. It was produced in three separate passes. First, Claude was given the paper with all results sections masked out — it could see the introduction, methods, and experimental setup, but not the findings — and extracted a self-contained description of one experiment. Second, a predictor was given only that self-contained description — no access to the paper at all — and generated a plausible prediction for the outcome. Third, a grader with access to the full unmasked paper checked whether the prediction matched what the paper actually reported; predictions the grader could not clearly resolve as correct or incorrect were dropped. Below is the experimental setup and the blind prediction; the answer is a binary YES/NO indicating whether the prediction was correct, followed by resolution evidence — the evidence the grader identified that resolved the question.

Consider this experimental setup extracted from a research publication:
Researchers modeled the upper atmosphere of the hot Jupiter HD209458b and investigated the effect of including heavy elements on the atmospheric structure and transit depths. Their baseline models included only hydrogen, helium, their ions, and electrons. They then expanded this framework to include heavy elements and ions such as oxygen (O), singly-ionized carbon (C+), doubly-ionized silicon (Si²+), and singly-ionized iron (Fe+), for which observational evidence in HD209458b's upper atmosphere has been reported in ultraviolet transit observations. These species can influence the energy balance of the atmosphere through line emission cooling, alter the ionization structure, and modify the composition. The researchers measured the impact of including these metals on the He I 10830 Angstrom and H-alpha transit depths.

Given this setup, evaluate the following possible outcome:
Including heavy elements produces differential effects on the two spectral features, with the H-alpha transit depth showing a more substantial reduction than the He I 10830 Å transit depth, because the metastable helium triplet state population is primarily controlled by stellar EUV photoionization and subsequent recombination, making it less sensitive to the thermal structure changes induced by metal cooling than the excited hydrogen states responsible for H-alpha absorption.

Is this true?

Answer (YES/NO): NO